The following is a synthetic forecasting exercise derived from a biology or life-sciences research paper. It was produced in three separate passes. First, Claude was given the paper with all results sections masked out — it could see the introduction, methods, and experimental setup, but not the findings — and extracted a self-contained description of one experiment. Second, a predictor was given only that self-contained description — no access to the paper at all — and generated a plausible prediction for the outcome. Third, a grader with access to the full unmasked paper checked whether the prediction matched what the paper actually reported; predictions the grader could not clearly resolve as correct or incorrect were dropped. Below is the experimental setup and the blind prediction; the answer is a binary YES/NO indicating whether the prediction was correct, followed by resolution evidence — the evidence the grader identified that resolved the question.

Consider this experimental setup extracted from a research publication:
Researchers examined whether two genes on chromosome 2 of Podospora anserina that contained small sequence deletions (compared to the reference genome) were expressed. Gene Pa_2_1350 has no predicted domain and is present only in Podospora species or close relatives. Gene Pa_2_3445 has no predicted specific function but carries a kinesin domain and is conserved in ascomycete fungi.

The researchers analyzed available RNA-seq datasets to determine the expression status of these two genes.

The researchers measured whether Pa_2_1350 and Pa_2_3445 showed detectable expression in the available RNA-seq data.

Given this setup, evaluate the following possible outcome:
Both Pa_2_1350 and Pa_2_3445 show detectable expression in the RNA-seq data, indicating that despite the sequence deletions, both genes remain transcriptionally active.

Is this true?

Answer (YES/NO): NO